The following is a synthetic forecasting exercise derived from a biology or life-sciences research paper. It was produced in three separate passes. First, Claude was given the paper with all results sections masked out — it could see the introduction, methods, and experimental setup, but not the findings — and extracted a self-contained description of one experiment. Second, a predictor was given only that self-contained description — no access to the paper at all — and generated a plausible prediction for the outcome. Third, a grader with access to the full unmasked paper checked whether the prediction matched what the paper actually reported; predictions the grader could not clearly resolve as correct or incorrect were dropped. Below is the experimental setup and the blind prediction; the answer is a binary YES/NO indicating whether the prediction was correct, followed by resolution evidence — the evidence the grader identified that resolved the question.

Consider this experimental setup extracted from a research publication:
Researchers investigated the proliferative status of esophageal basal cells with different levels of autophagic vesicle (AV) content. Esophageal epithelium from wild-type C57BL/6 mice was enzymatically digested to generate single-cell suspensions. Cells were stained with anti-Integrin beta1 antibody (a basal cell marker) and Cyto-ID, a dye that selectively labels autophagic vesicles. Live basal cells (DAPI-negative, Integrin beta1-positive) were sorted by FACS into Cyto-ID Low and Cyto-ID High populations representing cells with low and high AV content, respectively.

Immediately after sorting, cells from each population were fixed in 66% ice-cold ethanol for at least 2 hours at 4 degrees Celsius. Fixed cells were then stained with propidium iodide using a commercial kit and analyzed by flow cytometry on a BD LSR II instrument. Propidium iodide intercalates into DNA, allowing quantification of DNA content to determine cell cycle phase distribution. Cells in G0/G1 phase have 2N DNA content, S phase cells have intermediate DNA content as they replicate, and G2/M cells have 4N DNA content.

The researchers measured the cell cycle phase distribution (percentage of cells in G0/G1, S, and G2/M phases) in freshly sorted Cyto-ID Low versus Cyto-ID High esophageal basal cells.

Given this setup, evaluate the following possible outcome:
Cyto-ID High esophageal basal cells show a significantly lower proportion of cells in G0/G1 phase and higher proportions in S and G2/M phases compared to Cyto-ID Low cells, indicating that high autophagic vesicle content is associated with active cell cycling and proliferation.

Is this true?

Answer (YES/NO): NO